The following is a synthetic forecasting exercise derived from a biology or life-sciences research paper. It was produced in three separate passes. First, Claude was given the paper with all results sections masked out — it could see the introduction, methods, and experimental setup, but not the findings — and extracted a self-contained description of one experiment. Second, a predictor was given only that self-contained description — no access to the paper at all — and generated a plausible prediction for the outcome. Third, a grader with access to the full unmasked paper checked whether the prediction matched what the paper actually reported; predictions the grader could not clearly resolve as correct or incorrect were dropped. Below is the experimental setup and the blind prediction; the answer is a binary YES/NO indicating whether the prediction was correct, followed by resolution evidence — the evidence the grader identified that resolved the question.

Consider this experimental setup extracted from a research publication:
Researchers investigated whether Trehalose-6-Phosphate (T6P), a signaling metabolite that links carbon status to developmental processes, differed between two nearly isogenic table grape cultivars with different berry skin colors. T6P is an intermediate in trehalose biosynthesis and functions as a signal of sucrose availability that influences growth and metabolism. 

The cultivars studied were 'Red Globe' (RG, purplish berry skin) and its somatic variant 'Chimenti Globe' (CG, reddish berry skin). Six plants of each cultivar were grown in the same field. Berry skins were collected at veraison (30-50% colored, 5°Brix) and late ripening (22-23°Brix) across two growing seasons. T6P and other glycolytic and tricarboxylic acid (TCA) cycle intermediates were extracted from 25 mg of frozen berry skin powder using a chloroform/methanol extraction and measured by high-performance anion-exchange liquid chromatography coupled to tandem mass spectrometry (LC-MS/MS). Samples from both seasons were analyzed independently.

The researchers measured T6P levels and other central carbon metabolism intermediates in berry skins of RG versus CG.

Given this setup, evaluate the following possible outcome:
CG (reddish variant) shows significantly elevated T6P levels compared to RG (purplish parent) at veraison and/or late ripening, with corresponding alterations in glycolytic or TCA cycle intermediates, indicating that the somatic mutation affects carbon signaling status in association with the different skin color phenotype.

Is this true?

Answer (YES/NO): NO